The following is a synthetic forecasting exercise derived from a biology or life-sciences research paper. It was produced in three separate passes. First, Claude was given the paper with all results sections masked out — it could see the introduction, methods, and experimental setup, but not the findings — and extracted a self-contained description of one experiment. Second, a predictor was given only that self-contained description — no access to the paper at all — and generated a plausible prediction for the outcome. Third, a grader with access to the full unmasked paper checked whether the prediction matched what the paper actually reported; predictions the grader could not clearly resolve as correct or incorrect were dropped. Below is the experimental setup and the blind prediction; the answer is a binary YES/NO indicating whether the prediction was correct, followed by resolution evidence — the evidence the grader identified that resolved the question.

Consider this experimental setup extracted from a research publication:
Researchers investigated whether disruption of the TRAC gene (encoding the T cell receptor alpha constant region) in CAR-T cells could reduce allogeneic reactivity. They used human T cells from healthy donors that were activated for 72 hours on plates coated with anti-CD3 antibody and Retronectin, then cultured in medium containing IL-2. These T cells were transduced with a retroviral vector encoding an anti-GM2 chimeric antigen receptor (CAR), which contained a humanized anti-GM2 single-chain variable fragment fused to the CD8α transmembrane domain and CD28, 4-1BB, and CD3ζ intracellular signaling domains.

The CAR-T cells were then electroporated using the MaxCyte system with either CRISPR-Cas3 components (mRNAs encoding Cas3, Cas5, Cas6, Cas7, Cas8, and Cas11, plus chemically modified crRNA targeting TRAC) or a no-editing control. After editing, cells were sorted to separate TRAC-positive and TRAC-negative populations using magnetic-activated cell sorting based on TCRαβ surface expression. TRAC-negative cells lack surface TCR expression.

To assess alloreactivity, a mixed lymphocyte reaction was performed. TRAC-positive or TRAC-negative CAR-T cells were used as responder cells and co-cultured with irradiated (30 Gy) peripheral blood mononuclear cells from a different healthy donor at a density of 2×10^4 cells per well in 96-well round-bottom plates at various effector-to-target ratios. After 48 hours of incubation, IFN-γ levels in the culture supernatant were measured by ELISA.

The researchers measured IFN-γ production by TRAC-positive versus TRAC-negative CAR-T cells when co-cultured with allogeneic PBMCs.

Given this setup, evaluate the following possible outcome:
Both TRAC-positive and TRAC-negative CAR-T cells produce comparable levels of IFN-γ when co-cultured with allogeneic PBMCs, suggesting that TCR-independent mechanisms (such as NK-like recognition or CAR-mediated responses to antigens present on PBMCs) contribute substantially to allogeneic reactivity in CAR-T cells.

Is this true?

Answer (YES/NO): NO